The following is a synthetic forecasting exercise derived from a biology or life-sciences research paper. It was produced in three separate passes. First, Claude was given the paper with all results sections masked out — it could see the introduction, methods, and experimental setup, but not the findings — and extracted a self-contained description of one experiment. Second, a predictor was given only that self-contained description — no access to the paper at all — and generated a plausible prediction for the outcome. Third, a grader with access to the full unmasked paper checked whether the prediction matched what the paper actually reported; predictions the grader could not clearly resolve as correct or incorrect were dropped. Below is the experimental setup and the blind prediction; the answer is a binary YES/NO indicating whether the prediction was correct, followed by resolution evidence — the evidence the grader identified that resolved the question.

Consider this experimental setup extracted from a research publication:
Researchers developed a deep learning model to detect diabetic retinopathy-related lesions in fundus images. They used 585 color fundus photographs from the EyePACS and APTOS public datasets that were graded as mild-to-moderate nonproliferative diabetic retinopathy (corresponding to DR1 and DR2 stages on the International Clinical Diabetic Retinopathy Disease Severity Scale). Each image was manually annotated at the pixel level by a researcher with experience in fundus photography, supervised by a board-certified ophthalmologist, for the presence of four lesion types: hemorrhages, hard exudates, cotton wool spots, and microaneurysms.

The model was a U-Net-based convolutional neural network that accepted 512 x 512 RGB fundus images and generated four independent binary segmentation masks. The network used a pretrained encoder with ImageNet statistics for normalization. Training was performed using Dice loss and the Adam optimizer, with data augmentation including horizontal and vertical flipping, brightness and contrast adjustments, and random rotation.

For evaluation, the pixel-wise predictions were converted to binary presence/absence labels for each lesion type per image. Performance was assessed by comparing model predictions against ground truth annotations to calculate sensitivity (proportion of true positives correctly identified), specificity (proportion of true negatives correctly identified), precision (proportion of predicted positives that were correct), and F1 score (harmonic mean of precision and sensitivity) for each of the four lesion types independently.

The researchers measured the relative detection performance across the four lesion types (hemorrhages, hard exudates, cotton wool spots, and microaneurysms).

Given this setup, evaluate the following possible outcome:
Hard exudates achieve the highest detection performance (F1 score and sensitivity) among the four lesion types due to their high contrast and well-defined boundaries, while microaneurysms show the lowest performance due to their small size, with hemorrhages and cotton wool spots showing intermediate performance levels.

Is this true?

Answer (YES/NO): NO